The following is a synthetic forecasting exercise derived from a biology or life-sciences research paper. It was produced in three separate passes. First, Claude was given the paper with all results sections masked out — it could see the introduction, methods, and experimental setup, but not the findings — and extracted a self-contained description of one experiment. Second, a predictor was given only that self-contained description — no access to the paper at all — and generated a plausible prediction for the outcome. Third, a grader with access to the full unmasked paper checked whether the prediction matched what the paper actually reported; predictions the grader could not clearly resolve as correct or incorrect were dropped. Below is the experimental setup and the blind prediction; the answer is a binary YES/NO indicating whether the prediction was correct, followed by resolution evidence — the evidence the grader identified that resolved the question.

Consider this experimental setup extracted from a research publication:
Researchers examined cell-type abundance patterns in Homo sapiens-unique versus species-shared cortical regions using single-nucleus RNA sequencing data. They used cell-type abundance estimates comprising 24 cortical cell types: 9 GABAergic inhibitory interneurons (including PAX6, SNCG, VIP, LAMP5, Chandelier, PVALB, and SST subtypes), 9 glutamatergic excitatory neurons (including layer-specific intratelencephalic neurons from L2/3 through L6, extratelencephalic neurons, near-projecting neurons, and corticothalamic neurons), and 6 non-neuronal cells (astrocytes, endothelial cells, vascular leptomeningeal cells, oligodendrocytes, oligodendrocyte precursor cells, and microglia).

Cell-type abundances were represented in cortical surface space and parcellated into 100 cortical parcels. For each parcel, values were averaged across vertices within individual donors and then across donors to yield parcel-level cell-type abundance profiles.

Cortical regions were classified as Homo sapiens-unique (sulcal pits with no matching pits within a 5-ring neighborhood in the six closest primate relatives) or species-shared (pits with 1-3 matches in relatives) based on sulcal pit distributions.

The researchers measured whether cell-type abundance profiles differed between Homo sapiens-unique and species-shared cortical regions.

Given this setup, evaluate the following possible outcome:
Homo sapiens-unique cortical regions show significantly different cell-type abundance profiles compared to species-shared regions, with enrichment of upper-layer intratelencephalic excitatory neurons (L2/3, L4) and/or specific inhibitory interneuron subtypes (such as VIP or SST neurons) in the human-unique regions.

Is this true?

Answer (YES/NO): NO